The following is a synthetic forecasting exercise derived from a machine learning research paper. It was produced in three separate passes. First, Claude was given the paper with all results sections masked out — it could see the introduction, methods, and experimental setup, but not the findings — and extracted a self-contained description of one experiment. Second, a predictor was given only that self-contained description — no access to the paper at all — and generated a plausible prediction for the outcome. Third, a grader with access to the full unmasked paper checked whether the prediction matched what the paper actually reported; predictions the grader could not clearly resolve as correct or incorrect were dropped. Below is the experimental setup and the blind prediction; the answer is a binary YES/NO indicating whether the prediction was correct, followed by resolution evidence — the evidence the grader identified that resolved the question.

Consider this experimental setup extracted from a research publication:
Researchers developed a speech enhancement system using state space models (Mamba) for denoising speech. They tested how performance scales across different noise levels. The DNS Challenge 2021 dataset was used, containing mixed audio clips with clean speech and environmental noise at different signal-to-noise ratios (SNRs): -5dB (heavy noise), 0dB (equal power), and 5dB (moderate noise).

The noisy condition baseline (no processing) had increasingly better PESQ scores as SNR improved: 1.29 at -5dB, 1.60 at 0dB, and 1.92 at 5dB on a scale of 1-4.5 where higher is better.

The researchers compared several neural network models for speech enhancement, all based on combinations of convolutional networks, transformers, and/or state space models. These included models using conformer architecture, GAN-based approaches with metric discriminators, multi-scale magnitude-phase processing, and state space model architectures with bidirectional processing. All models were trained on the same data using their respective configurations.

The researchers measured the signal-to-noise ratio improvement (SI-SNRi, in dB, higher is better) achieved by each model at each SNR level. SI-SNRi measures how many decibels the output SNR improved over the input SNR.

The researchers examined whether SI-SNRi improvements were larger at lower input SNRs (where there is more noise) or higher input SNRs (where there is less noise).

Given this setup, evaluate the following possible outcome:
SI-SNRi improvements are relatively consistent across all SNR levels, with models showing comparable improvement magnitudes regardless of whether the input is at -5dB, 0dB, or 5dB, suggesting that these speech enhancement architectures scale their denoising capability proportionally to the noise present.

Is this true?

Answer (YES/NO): NO